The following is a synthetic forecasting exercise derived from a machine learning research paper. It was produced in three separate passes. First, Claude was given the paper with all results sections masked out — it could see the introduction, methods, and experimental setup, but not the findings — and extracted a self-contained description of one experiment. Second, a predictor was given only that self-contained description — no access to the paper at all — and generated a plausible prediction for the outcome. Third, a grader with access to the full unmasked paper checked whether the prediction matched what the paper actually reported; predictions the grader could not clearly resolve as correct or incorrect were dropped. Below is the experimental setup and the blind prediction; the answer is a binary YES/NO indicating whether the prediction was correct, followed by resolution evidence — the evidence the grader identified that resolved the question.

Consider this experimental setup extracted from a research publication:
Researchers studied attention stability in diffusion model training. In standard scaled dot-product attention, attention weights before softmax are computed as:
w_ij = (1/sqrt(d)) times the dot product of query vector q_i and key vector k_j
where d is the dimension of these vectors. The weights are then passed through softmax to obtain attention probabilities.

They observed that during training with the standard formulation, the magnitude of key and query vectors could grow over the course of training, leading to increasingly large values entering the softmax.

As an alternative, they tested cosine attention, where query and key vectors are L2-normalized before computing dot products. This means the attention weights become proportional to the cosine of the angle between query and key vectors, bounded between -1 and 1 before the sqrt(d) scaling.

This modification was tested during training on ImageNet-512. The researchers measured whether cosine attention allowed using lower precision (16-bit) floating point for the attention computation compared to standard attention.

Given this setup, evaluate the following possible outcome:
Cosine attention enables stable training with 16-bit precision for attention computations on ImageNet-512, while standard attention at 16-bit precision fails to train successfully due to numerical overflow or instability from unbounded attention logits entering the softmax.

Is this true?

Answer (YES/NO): NO